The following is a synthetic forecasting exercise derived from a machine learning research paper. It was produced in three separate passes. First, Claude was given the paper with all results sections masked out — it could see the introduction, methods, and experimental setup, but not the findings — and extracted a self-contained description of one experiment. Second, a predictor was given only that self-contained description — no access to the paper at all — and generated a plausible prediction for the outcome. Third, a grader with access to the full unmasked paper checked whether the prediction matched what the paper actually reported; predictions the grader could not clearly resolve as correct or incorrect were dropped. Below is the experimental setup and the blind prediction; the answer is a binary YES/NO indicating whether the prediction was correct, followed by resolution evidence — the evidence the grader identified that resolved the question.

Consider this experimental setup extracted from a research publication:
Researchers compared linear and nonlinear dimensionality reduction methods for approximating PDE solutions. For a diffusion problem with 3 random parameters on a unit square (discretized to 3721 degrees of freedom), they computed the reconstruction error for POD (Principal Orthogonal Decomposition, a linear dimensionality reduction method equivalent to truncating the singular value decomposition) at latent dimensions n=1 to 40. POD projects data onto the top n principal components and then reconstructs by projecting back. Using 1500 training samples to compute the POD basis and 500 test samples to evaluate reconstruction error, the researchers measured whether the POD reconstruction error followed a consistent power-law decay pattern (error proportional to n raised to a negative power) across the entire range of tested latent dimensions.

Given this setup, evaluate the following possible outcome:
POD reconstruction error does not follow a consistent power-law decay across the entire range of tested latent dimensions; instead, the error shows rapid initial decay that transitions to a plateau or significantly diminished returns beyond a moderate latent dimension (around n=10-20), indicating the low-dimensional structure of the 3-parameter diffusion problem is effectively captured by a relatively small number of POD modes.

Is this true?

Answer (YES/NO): NO